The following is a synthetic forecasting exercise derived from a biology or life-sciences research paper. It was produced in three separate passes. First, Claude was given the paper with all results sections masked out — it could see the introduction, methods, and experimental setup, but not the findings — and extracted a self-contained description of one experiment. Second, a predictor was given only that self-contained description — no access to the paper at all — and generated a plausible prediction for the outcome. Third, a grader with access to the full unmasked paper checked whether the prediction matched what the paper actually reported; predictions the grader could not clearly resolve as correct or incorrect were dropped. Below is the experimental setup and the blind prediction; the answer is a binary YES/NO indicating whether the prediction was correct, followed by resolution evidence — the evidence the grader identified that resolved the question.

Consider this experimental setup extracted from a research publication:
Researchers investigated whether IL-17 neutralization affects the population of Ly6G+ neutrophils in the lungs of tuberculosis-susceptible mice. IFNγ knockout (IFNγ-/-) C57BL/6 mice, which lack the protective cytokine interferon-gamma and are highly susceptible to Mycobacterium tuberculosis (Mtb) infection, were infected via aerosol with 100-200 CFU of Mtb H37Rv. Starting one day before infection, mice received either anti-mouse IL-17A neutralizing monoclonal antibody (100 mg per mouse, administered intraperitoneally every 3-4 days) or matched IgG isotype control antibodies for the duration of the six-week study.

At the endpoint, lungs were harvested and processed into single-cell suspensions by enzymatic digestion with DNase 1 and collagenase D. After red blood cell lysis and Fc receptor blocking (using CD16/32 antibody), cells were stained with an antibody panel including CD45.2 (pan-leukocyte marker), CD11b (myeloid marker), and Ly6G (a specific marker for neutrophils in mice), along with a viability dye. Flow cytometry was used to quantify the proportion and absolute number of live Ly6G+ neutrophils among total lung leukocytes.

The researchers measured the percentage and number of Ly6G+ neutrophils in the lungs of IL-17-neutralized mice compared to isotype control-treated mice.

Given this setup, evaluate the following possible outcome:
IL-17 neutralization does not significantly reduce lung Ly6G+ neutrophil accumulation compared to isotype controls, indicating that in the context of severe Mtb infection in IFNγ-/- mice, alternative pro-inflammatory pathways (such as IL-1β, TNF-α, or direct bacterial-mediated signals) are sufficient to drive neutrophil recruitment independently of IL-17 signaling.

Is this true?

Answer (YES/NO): NO